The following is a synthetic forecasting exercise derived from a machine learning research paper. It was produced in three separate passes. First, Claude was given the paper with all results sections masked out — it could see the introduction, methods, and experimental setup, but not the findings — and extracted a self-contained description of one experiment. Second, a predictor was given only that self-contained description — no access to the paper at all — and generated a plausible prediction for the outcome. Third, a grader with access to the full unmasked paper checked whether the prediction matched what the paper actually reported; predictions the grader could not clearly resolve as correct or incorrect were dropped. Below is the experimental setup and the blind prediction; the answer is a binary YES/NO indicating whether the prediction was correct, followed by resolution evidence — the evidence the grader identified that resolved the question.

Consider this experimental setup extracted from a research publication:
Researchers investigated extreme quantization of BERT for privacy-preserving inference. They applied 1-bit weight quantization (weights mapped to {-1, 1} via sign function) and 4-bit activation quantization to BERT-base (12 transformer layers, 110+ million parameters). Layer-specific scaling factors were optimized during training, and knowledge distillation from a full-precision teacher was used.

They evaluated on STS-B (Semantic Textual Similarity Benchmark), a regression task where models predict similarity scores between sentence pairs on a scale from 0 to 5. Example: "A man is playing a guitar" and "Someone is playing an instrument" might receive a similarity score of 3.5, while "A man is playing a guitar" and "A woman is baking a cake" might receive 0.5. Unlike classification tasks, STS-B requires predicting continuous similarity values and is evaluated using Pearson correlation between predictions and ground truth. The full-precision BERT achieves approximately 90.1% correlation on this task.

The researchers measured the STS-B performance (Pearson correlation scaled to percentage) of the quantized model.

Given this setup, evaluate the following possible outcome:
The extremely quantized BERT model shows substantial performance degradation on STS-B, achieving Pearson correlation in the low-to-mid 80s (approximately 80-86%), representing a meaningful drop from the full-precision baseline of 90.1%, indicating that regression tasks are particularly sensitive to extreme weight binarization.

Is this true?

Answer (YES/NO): YES